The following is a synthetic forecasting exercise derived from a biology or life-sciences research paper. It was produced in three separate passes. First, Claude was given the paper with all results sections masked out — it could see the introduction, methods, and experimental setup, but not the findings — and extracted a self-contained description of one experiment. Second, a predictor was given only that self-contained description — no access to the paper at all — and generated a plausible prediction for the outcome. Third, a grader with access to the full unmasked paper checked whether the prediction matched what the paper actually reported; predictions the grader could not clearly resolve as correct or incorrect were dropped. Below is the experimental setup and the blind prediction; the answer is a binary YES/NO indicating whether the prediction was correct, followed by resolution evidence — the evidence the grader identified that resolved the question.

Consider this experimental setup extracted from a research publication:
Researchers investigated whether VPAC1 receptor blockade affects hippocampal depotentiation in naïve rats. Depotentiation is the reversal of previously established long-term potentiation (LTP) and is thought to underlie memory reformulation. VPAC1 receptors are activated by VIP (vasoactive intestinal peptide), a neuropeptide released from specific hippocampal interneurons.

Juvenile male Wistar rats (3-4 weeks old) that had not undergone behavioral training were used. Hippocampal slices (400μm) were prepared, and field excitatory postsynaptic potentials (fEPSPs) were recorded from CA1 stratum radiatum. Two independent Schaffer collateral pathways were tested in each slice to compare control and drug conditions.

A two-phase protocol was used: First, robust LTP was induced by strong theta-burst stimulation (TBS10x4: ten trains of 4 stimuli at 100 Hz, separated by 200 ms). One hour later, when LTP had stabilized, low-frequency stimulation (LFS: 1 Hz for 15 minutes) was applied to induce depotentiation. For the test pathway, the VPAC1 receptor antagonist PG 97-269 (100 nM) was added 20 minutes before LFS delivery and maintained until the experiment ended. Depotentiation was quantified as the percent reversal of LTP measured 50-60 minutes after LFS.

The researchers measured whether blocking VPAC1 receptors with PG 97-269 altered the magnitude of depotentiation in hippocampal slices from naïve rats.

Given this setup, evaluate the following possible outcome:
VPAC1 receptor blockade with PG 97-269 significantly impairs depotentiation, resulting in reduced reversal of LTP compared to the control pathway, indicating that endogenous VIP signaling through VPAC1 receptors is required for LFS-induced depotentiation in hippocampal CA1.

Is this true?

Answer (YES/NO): NO